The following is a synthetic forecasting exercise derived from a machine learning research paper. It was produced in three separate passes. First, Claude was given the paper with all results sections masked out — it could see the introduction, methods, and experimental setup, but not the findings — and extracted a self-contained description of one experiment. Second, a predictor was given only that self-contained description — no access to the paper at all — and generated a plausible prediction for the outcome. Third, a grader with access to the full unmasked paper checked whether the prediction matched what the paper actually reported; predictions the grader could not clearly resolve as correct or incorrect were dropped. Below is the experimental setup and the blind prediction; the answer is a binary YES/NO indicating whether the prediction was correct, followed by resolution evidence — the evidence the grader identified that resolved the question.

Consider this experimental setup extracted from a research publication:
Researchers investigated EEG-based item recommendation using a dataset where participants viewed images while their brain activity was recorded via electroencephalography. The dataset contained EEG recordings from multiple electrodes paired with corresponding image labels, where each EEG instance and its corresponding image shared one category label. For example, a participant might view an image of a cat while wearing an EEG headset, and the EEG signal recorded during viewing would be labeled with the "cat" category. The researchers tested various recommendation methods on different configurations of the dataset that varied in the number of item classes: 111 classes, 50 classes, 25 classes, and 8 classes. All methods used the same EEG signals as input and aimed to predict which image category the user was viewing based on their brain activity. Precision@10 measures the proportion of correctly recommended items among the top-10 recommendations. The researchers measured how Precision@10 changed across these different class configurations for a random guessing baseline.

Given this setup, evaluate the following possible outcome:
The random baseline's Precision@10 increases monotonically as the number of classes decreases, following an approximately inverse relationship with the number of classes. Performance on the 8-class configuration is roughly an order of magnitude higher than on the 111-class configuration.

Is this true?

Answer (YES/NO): NO